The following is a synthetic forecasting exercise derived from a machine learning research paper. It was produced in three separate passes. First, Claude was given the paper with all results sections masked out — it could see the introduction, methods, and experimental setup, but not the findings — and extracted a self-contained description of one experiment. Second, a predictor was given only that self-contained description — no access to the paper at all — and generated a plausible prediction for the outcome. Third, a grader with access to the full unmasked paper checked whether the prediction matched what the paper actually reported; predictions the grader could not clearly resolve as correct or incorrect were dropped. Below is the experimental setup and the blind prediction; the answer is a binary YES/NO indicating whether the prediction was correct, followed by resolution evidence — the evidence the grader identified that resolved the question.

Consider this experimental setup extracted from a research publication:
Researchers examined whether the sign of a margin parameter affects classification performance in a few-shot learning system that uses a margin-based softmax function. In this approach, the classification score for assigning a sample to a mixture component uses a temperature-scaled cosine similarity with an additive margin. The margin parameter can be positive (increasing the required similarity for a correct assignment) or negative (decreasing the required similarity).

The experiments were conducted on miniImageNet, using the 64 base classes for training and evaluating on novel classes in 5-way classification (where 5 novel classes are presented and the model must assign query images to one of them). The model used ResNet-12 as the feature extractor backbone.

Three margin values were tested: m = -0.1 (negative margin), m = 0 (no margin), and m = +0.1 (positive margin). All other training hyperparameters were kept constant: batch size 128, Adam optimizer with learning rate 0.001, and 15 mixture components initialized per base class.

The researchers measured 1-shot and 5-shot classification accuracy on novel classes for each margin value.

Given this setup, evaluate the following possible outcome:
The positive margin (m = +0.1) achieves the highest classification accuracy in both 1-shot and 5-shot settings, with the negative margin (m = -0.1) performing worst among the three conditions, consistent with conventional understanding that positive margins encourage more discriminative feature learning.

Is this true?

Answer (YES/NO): NO